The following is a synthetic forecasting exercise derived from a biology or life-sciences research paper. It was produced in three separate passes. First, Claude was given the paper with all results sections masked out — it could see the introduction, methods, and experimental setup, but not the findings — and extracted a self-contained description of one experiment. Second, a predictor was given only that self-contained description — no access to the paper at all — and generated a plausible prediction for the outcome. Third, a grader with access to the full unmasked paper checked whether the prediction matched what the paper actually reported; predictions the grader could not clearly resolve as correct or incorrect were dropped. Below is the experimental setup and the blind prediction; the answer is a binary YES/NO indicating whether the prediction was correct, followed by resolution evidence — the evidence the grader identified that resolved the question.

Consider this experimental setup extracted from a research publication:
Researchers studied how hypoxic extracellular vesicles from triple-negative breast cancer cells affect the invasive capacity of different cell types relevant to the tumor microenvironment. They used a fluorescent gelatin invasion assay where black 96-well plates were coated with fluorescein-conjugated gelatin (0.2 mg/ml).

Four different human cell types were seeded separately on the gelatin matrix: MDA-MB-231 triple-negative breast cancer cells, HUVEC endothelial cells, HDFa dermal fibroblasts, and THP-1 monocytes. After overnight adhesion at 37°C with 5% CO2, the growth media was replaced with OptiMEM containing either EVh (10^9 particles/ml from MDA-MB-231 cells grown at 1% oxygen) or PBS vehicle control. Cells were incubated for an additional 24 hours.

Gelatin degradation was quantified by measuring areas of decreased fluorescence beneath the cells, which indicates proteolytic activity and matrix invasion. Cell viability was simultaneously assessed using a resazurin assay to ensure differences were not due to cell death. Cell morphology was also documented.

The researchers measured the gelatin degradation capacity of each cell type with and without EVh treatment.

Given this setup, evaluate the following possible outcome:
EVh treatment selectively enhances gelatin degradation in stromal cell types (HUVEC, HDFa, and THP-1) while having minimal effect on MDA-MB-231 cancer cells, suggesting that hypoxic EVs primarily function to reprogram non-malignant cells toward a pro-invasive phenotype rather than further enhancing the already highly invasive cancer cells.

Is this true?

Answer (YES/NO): NO